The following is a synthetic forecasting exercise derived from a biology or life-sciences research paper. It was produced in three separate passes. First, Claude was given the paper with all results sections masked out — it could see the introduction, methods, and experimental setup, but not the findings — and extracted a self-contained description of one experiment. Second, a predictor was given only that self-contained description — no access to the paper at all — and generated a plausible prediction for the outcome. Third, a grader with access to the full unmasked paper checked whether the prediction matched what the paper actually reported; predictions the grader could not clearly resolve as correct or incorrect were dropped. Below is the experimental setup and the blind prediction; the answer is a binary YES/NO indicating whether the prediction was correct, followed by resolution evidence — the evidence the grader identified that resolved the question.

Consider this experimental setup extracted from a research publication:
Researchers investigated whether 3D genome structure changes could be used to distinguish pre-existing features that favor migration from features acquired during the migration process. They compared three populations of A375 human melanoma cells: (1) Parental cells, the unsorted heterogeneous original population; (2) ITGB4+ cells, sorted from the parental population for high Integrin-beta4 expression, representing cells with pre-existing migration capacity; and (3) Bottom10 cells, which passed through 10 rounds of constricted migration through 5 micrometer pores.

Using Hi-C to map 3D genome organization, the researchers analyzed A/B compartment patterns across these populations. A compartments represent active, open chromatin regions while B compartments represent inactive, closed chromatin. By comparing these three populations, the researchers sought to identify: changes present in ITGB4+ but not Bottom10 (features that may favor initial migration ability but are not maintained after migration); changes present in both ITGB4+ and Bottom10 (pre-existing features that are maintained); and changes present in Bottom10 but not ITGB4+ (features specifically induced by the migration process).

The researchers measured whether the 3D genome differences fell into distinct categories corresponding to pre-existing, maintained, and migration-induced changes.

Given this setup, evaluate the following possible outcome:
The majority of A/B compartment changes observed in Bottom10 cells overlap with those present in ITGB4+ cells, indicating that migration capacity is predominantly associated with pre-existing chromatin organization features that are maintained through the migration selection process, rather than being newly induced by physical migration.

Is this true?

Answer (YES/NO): NO